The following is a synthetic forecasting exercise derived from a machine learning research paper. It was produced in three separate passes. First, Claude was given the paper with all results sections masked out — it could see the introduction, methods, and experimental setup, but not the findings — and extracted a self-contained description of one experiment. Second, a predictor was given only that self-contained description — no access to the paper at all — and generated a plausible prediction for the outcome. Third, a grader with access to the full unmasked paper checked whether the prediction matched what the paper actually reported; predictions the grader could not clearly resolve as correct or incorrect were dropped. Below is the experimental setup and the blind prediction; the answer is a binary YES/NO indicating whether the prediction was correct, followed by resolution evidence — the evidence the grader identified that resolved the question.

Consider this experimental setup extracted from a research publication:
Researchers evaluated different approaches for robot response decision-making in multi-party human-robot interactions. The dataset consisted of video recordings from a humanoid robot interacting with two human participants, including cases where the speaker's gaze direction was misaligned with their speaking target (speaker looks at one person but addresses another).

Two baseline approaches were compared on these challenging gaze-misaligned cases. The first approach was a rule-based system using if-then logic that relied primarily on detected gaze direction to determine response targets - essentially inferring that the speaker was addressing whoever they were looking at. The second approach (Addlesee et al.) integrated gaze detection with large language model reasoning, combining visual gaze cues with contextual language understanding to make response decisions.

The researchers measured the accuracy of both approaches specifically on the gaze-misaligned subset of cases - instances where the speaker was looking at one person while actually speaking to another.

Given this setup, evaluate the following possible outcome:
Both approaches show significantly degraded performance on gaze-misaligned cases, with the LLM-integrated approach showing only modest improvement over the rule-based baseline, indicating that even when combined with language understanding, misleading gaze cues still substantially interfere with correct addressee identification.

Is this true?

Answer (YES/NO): NO